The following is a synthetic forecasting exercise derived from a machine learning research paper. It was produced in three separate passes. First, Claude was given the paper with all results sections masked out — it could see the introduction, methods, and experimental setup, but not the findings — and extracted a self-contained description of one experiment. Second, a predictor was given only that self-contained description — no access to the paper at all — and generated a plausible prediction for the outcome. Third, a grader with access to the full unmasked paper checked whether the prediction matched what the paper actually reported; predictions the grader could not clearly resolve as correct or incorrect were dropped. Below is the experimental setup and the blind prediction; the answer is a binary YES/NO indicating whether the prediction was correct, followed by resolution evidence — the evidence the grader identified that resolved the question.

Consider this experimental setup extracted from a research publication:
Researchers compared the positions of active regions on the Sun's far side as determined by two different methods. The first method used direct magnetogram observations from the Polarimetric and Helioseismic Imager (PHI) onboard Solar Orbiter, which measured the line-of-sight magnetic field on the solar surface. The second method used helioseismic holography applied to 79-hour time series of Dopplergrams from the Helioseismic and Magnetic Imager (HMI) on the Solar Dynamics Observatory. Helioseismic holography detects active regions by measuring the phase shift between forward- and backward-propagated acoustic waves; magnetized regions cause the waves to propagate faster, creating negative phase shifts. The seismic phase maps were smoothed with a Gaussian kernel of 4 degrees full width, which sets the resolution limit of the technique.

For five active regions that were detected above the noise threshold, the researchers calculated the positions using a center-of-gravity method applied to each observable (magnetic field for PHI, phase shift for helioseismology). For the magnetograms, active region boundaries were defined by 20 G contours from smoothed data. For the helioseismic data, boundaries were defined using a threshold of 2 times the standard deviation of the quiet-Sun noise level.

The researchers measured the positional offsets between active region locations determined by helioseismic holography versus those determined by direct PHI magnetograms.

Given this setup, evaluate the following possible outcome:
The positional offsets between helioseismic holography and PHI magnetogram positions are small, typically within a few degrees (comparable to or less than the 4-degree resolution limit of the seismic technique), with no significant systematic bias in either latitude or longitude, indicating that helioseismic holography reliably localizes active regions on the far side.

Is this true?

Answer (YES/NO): YES